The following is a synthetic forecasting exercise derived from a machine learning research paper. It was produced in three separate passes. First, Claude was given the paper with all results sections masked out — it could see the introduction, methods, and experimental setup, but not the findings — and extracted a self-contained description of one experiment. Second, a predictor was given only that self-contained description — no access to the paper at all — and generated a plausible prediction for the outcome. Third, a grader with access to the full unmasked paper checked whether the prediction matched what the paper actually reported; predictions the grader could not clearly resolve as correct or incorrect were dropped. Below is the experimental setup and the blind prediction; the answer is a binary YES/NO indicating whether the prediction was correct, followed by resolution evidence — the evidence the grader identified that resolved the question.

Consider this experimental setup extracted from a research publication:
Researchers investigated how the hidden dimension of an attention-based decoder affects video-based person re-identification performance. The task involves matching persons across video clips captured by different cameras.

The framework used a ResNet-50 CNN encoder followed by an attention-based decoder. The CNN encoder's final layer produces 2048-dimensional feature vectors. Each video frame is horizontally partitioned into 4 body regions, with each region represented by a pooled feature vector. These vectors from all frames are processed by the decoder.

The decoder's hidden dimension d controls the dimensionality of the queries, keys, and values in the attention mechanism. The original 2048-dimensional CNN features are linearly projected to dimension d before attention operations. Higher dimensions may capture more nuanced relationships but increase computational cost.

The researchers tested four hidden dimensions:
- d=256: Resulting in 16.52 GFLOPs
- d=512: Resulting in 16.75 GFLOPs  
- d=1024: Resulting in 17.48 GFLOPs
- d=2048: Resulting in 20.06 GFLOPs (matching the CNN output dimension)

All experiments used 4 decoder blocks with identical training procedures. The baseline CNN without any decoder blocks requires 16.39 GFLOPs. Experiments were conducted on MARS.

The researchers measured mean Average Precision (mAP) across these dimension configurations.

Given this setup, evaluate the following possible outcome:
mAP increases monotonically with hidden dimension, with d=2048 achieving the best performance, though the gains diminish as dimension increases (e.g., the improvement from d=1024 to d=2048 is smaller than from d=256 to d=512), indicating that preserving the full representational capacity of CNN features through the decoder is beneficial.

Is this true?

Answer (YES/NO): NO